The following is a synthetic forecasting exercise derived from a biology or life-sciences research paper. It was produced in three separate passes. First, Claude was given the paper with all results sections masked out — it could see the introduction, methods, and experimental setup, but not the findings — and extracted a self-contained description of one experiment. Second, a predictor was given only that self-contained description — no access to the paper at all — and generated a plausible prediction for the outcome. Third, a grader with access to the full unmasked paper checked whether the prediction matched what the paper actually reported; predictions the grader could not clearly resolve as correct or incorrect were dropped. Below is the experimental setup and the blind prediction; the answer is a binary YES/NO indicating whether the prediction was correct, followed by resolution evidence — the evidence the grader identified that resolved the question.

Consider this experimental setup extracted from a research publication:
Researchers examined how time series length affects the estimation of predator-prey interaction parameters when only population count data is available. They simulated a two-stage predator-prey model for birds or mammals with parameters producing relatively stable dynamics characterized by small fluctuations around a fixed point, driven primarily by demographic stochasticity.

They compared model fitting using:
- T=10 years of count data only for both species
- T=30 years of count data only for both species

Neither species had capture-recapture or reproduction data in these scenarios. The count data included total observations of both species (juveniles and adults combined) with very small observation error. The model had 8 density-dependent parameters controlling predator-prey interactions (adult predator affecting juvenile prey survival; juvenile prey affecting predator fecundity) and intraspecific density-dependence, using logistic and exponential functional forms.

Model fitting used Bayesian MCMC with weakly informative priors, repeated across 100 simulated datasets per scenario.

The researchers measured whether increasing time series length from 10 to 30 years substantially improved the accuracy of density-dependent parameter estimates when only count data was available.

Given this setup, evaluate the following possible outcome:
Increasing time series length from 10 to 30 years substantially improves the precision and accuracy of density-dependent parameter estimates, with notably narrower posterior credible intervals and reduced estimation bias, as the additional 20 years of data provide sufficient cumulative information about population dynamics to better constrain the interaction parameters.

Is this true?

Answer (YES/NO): NO